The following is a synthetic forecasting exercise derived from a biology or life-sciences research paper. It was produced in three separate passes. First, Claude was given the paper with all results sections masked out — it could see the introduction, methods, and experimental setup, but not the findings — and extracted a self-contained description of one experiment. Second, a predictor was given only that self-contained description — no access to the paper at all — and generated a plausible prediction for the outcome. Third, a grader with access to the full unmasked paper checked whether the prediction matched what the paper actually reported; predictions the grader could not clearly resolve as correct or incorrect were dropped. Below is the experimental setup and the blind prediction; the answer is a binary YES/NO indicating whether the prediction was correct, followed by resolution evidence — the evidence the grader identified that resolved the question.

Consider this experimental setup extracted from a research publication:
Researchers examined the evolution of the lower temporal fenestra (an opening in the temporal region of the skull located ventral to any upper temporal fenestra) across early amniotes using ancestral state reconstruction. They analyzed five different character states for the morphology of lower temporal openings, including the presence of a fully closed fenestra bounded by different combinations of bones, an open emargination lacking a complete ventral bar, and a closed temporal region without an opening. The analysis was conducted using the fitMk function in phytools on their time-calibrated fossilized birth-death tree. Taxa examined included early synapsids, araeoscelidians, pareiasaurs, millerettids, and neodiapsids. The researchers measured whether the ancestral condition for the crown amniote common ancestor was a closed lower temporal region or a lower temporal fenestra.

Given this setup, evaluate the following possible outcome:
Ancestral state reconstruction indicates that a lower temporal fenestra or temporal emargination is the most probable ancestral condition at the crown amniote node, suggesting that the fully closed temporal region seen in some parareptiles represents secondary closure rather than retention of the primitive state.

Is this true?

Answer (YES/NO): YES